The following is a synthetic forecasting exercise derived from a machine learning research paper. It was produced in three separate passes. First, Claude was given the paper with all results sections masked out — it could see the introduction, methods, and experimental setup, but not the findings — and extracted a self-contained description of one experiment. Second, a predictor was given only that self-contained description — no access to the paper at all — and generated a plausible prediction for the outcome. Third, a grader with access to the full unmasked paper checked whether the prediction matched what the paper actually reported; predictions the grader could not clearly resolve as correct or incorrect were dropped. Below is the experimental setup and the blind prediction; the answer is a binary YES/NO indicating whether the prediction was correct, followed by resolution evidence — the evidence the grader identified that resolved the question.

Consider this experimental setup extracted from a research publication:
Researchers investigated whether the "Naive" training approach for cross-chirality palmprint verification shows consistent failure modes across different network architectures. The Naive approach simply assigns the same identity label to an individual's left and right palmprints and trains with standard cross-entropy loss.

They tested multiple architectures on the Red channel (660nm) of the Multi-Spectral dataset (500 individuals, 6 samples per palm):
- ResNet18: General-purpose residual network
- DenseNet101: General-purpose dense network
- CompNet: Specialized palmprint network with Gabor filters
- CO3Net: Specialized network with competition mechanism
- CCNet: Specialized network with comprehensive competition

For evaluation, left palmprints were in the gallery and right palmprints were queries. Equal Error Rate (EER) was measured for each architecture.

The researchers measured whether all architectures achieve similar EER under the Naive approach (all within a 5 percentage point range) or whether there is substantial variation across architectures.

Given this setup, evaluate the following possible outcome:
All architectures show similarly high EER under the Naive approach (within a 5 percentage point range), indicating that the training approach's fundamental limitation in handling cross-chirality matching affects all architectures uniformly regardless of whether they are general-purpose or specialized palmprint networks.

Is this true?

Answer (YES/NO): YES